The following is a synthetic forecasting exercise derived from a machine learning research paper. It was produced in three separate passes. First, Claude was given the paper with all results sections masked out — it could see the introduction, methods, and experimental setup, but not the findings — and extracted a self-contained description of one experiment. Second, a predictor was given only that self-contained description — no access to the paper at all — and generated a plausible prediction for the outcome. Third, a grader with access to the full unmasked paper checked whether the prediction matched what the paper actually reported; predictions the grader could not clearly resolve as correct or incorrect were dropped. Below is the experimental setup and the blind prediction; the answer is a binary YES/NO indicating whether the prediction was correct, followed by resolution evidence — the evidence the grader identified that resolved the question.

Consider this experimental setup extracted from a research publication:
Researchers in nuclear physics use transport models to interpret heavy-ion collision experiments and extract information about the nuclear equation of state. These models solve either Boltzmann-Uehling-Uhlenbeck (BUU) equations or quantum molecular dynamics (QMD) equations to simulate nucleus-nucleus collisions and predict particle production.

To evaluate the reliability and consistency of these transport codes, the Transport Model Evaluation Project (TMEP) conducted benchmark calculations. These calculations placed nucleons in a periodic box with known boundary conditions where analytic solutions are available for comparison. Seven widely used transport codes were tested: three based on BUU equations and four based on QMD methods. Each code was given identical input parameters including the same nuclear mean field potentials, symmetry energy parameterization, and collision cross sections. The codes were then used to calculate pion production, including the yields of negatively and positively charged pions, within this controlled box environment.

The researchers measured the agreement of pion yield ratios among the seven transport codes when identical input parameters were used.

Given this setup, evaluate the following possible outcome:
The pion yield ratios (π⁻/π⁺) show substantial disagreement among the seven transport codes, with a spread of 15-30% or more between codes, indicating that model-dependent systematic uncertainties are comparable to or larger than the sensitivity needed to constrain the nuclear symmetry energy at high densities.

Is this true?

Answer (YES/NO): NO